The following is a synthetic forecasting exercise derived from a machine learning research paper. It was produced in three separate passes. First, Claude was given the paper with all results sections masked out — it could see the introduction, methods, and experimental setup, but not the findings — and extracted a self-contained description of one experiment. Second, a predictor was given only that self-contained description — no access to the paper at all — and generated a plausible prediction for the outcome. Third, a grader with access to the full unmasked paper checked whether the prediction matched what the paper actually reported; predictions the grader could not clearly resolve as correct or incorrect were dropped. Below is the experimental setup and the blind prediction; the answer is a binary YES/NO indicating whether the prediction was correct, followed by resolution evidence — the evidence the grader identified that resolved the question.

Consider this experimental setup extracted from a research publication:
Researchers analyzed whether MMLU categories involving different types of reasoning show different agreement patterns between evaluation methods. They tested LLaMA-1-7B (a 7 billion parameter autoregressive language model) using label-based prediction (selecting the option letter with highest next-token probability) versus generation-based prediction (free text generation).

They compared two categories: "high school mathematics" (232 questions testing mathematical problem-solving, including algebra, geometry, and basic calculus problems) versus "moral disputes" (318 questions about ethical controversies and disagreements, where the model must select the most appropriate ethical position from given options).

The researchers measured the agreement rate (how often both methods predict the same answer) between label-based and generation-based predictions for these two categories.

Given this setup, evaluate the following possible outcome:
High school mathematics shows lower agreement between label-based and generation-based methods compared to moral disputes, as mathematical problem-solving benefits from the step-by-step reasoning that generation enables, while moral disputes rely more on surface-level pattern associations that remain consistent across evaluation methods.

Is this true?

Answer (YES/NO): NO